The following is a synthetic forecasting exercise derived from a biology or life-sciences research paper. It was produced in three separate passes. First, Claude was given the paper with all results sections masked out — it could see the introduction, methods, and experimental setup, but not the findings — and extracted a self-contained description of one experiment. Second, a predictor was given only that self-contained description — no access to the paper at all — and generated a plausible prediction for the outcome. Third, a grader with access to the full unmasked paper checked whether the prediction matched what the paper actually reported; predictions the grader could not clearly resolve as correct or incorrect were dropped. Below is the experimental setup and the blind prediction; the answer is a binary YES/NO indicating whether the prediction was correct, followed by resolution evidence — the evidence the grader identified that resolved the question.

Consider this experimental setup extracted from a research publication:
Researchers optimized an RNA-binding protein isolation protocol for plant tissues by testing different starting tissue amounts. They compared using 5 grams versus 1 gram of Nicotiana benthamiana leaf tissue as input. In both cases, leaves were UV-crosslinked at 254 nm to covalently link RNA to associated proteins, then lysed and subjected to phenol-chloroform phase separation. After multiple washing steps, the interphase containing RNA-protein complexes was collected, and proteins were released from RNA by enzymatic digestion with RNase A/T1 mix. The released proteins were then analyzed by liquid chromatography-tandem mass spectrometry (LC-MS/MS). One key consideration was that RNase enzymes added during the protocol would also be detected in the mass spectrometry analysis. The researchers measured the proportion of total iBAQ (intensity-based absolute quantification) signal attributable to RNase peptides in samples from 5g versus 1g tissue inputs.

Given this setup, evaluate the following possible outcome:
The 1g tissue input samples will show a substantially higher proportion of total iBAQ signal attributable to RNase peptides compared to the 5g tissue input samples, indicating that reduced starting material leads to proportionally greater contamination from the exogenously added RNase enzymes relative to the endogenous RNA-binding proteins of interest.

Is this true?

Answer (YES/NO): YES